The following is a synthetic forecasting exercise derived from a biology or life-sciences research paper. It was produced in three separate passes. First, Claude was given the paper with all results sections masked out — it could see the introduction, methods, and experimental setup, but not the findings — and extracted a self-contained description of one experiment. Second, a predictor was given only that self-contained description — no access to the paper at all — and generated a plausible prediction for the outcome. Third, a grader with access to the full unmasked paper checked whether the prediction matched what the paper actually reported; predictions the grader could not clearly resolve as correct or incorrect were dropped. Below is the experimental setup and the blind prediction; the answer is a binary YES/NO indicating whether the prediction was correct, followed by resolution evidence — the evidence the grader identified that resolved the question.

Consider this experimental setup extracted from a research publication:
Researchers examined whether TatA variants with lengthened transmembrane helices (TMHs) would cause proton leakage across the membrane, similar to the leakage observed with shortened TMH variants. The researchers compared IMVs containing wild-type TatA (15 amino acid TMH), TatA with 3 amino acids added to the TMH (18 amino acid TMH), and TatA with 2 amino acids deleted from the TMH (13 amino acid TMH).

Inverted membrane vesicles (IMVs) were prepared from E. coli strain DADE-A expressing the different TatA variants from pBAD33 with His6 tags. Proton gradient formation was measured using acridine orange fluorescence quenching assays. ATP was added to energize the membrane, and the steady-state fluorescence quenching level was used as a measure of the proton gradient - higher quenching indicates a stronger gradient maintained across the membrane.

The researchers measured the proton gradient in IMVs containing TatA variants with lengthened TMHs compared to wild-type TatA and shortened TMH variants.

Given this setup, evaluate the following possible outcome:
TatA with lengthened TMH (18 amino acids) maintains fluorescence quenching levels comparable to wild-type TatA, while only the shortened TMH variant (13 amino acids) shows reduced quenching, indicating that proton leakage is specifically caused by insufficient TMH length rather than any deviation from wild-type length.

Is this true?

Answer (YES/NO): NO